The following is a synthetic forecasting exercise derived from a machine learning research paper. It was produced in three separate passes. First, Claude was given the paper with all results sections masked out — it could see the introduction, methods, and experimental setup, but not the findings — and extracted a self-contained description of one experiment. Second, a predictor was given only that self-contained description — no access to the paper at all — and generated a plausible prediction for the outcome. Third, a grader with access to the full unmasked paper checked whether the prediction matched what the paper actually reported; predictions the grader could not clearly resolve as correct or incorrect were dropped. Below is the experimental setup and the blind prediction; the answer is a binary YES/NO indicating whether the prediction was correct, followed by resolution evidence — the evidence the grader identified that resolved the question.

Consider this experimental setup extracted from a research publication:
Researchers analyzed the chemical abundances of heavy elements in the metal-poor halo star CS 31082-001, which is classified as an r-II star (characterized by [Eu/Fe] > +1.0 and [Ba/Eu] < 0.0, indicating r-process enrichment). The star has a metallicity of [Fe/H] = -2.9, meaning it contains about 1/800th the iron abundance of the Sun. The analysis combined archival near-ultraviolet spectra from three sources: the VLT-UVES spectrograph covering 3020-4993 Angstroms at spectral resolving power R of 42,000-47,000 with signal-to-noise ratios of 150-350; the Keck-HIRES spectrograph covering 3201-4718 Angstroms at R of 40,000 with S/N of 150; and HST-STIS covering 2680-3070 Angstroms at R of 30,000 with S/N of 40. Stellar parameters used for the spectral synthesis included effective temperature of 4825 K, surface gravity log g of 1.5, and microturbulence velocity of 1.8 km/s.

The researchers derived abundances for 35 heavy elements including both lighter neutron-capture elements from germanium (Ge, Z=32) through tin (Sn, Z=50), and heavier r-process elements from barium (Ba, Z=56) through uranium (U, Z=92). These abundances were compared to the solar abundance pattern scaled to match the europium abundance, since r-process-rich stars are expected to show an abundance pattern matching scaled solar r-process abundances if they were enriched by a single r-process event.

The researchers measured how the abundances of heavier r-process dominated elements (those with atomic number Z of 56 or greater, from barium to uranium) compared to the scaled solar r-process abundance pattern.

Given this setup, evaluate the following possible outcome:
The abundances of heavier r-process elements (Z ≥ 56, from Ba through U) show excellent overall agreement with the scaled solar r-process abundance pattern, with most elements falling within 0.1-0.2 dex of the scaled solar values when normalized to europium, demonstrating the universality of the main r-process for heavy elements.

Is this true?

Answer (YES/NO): NO